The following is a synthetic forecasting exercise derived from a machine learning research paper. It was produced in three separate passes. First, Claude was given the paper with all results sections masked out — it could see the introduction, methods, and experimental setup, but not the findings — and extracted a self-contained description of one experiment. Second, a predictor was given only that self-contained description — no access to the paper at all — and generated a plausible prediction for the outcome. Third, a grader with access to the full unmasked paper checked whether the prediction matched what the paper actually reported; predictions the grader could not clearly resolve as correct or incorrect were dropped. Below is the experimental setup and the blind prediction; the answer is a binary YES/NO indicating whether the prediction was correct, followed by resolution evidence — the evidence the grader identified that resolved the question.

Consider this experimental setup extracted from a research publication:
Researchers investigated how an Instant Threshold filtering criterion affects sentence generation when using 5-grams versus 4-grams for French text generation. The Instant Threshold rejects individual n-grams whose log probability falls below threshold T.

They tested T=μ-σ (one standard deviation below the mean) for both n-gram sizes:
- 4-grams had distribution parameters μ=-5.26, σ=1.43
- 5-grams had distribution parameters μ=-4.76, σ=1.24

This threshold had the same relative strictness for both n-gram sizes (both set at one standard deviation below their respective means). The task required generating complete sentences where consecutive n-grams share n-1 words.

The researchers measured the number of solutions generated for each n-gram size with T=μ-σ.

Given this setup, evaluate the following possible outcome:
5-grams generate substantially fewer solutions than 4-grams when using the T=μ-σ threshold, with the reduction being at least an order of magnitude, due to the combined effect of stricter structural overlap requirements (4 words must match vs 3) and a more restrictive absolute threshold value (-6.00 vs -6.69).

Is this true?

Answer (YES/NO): YES